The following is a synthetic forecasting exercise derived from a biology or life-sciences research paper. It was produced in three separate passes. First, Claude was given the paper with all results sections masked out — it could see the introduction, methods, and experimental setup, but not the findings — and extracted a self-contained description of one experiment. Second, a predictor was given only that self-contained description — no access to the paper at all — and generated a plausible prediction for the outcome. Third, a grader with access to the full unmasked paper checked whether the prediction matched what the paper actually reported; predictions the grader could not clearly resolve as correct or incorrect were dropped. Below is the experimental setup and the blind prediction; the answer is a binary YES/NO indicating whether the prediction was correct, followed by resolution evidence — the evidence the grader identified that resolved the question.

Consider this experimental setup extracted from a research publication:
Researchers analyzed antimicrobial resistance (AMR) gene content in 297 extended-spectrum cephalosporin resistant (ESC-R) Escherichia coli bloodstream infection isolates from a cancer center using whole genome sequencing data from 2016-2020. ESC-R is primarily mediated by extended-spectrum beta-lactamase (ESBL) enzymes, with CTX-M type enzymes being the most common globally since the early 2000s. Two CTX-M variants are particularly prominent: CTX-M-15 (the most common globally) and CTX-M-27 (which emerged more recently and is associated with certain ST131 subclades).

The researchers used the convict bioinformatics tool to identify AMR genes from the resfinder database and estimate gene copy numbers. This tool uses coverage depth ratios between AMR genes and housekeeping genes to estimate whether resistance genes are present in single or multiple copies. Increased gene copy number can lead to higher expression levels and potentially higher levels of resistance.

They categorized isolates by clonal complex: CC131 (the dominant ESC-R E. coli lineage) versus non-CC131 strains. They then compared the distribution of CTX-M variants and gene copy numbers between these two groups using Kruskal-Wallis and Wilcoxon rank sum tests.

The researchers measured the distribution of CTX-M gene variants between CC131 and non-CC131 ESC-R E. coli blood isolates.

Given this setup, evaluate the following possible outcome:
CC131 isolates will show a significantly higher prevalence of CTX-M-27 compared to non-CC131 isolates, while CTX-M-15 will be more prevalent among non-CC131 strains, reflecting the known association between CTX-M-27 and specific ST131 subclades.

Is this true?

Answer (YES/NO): NO